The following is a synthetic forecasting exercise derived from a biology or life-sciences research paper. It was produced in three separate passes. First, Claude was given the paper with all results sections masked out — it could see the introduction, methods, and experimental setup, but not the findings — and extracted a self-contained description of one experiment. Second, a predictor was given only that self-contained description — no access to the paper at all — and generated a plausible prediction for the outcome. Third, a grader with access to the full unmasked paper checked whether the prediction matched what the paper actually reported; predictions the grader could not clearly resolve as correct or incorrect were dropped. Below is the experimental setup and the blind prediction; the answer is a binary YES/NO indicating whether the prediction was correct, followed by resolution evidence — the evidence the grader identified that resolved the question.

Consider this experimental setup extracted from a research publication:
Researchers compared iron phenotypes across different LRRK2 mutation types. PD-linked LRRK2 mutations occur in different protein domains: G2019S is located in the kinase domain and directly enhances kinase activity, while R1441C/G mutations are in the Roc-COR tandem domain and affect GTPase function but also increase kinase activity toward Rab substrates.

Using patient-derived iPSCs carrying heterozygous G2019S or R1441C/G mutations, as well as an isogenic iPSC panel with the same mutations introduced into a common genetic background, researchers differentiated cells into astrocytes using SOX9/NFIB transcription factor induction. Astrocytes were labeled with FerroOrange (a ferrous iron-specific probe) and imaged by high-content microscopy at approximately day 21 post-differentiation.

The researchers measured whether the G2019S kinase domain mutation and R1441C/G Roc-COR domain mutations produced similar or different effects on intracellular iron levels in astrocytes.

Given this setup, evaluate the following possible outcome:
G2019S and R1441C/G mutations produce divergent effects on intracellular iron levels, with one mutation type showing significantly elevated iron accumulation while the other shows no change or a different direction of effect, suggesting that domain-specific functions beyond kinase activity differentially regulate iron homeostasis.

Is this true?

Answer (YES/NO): NO